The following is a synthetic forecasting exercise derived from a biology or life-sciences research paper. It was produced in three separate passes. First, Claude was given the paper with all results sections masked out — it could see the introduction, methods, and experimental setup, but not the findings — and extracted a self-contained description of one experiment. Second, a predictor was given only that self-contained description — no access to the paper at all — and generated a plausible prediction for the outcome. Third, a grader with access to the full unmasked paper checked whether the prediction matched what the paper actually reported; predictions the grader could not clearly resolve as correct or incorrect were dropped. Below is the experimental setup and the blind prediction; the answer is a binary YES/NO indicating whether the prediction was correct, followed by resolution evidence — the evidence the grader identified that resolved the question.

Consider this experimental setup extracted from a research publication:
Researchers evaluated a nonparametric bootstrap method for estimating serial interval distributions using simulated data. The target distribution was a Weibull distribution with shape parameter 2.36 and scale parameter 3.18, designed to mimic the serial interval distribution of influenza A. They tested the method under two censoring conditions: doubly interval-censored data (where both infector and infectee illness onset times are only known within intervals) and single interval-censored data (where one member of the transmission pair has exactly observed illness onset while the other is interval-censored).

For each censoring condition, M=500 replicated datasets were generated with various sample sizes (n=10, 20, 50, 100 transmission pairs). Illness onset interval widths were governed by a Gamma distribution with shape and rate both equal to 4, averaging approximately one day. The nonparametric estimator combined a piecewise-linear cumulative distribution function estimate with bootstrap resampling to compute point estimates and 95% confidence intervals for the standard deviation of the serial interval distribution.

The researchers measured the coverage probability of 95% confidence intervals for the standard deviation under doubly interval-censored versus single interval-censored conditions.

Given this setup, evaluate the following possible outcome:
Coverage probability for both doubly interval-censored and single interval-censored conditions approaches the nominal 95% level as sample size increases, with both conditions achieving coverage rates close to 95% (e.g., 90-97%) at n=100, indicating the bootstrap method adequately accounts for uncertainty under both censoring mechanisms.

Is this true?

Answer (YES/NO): NO